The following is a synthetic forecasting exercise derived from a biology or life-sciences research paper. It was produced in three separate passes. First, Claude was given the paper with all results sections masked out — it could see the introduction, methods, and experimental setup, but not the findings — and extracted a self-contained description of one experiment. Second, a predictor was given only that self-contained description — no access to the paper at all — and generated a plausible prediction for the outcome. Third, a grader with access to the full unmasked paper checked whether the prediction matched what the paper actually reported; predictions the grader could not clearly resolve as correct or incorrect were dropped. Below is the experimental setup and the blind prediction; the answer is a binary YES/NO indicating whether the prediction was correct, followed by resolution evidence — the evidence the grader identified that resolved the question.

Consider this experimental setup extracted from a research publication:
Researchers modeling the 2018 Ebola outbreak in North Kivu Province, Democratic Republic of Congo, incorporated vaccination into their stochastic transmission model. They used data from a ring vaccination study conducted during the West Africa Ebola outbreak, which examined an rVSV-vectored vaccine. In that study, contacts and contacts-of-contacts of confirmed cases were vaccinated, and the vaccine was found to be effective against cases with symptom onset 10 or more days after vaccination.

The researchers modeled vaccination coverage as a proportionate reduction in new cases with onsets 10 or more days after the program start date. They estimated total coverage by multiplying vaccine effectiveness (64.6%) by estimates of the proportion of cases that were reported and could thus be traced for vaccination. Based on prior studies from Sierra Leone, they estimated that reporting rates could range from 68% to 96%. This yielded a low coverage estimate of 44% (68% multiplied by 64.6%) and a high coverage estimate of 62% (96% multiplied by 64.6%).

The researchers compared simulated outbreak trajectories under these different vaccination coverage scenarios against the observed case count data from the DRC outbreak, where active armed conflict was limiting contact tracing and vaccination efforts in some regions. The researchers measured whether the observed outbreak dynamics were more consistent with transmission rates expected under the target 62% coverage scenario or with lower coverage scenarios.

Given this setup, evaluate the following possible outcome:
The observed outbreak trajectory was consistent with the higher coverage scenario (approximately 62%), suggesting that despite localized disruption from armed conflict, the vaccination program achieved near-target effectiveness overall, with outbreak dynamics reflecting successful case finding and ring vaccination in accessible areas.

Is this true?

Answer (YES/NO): NO